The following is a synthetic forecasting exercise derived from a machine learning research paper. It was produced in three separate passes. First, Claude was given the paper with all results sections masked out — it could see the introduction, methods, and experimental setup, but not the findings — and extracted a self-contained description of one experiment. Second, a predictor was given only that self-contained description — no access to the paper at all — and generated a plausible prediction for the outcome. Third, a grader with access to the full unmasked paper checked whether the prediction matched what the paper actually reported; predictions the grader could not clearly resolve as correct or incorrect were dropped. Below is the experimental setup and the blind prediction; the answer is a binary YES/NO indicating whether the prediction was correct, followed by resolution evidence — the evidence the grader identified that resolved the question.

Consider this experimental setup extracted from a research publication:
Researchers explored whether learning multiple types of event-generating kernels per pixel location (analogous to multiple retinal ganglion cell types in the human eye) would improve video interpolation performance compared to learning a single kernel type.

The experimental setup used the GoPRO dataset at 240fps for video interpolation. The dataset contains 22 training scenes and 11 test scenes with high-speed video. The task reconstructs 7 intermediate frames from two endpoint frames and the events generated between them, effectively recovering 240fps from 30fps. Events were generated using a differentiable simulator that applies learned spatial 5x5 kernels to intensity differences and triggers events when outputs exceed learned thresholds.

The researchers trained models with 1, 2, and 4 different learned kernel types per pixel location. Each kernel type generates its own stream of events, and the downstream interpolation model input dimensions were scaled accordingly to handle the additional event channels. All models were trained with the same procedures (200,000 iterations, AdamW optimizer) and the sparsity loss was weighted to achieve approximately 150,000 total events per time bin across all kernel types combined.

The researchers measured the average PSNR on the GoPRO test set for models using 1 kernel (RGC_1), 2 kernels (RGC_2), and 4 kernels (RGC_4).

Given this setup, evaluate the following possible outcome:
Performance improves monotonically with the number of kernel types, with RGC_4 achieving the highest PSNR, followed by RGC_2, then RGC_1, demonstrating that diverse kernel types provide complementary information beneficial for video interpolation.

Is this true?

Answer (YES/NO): YES